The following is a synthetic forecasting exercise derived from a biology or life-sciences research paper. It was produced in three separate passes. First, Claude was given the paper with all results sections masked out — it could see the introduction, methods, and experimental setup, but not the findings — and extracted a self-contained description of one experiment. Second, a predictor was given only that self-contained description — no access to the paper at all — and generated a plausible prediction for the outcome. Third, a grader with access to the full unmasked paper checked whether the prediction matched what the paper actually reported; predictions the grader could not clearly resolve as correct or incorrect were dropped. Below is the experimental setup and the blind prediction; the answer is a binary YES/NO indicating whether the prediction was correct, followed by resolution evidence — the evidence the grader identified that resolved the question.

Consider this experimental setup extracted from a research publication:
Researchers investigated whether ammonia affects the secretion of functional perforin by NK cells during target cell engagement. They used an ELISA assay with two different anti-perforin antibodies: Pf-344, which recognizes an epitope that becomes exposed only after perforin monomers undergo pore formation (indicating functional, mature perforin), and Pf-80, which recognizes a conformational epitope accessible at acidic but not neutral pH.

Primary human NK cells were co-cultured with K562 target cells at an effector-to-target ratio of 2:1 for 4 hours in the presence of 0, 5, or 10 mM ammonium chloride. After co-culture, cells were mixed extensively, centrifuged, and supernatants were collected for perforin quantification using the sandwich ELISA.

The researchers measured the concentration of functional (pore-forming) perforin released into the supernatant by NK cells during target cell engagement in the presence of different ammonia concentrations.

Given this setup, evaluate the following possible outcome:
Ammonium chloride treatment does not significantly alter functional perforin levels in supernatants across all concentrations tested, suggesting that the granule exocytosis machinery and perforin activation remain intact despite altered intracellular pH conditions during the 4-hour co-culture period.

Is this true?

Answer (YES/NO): NO